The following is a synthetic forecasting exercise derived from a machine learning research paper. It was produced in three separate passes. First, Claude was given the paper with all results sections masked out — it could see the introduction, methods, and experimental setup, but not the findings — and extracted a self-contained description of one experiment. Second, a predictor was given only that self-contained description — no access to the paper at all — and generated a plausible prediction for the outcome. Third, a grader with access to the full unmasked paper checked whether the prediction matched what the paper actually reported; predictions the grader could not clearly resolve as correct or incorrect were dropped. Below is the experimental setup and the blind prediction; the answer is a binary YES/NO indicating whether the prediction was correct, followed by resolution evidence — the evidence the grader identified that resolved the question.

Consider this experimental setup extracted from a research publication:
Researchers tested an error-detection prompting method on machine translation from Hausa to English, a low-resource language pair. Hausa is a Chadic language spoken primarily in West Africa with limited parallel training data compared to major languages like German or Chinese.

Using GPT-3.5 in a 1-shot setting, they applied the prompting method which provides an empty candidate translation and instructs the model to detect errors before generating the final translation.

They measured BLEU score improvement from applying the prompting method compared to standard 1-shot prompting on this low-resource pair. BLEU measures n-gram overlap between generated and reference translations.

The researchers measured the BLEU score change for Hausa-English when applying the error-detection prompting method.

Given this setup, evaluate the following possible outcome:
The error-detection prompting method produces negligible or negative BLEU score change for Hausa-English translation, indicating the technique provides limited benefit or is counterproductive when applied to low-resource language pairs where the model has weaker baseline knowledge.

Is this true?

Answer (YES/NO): YES